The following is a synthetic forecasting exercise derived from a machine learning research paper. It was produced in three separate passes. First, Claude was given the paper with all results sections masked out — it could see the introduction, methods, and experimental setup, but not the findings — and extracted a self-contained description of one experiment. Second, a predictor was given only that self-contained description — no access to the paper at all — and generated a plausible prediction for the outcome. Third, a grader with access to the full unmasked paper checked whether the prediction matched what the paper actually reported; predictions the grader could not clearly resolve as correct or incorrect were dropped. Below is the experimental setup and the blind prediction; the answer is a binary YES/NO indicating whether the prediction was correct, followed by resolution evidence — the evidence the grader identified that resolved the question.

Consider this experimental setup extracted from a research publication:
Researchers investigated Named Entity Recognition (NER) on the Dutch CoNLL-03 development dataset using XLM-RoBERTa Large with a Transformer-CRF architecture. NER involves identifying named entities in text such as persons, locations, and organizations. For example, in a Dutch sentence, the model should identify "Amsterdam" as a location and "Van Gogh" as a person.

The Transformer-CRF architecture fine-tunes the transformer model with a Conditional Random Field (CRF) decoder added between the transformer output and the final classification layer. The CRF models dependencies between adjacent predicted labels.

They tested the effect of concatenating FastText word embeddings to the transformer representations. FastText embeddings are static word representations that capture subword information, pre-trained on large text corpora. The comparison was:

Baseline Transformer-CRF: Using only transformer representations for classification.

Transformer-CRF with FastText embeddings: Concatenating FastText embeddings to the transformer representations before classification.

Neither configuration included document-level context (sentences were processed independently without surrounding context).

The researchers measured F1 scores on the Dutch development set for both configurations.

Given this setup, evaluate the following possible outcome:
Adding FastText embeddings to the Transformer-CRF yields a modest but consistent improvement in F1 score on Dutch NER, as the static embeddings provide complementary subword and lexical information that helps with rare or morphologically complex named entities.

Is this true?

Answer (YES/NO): NO